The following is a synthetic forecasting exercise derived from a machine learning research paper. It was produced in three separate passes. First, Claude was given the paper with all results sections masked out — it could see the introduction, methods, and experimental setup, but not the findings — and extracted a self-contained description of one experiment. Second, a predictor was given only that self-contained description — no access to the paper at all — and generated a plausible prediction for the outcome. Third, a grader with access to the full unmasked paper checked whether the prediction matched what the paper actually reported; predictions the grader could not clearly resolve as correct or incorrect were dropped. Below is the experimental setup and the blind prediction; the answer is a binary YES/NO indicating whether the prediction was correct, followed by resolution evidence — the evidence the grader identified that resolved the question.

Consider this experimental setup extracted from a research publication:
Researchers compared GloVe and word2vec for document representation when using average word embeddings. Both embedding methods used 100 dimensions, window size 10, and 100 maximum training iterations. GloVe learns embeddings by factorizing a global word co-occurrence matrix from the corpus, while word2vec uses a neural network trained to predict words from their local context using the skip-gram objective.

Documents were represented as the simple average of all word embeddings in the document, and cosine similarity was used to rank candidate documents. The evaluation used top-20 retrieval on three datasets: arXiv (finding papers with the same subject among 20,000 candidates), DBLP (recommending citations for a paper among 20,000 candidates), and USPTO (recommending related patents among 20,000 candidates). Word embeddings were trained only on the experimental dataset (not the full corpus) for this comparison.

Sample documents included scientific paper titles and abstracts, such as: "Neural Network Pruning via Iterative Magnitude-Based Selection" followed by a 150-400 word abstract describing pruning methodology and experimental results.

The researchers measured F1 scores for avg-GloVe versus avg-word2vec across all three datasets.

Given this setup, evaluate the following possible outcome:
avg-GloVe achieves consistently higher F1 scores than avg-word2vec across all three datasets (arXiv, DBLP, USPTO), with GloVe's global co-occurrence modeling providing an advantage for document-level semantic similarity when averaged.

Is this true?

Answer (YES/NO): NO